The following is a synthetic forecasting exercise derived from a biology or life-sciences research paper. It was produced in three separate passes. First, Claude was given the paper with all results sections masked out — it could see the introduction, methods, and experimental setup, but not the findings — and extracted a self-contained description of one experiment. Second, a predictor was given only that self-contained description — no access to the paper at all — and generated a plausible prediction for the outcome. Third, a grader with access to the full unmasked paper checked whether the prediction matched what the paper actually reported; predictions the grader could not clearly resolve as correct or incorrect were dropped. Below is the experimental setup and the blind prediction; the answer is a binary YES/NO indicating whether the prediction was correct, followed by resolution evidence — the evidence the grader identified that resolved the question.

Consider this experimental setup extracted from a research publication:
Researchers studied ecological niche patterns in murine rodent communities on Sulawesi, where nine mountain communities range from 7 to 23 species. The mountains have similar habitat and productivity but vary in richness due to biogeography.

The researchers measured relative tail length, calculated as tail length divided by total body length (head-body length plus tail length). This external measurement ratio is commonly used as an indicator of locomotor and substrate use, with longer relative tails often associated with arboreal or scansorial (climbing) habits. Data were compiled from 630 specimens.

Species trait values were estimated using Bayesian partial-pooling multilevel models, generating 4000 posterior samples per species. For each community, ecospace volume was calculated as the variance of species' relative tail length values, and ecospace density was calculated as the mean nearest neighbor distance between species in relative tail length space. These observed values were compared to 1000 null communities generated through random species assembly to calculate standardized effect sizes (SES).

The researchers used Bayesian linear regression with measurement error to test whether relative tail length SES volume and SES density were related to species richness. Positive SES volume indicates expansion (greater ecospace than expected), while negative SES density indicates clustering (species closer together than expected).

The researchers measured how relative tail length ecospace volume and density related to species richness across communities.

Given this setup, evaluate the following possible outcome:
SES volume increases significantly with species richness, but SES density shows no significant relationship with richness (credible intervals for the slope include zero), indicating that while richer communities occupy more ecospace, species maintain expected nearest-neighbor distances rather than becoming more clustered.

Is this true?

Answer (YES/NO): NO